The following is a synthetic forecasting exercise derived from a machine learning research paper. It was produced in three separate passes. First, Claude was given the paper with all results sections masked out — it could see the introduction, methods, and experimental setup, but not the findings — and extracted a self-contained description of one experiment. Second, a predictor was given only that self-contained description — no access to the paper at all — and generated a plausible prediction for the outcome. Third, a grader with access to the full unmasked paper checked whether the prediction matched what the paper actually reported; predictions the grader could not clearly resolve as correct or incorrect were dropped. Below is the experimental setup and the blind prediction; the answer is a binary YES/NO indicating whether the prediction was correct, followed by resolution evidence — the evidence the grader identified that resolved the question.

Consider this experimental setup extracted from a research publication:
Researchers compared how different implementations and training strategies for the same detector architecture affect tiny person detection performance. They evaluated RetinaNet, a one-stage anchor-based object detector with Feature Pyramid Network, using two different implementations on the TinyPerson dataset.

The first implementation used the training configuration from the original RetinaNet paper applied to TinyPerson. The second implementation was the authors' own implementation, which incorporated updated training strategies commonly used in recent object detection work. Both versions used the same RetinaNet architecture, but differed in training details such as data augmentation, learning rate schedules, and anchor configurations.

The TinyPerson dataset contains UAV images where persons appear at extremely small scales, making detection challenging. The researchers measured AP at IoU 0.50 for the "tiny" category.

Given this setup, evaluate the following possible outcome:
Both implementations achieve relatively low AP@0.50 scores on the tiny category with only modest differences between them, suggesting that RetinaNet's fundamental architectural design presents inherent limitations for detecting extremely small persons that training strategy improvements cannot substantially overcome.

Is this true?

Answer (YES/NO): NO